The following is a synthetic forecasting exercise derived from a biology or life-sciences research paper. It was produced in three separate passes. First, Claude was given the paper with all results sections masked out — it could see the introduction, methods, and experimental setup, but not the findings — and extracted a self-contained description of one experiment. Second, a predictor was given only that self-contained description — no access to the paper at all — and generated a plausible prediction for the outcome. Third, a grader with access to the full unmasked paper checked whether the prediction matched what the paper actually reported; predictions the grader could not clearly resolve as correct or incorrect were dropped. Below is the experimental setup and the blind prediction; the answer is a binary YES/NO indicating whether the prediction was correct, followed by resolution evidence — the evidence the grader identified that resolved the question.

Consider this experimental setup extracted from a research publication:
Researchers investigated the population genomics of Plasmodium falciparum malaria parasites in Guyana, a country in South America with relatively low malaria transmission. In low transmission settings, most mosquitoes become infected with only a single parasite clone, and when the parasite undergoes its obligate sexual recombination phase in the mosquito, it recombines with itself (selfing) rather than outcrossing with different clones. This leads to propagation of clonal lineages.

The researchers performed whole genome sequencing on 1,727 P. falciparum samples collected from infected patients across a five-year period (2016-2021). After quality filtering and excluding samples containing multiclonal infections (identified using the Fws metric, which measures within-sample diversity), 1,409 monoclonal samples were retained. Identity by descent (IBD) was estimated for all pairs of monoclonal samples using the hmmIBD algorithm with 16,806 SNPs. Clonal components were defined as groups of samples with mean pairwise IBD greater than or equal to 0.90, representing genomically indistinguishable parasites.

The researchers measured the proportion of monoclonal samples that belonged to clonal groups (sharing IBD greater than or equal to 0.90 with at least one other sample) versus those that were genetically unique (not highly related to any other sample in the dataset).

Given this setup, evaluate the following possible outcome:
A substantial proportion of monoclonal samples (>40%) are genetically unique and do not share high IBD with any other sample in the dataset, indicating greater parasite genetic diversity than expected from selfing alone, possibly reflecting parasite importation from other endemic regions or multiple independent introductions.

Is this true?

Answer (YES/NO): NO